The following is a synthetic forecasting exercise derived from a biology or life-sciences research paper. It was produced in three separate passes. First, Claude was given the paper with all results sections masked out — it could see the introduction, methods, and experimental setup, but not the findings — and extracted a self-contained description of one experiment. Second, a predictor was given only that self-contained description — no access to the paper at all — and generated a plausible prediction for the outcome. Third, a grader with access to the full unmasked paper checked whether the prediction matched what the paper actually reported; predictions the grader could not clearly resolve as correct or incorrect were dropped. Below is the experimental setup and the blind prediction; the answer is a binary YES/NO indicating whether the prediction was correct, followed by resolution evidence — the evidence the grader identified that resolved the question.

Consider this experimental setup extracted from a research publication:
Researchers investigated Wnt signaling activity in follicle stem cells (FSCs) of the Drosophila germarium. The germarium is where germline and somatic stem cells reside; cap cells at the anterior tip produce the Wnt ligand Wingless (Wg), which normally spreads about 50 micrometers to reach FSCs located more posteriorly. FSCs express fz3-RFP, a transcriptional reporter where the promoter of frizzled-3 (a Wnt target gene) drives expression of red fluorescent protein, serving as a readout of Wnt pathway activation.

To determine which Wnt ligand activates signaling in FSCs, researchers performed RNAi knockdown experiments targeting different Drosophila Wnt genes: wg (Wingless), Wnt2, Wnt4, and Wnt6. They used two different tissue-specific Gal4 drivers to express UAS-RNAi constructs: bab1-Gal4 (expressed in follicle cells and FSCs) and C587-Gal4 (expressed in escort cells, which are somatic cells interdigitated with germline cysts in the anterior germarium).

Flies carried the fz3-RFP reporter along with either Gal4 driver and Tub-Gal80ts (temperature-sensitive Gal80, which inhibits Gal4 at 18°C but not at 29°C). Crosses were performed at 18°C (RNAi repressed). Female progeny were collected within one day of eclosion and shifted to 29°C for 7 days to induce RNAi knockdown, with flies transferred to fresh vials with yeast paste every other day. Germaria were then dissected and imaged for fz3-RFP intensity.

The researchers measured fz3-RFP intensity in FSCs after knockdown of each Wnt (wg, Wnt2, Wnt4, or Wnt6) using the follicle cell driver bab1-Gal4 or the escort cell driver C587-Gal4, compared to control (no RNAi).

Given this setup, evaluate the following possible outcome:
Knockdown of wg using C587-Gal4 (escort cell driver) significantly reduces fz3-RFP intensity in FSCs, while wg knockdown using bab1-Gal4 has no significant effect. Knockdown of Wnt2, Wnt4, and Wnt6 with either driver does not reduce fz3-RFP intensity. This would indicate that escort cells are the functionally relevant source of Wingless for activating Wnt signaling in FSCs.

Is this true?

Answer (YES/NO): NO